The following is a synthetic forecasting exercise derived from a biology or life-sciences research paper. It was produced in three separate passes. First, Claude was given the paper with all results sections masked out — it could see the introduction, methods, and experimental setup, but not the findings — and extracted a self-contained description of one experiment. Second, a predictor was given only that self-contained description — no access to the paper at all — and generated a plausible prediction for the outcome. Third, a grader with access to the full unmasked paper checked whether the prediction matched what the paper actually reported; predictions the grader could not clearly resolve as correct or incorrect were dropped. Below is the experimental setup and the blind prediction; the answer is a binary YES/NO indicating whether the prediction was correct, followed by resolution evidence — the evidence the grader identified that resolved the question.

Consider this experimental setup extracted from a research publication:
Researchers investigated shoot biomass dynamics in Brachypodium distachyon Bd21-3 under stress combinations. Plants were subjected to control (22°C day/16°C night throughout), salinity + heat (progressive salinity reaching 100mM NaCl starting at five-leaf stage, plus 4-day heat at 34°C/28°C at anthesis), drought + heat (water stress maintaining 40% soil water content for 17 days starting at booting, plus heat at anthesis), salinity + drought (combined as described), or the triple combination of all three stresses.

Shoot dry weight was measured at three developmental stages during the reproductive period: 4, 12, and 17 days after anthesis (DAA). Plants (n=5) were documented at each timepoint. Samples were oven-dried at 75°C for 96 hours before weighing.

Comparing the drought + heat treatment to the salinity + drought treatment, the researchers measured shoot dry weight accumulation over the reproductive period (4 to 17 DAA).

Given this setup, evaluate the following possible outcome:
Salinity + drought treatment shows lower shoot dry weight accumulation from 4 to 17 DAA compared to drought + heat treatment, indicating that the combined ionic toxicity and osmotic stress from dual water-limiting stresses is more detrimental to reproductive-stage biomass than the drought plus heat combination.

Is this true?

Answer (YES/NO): YES